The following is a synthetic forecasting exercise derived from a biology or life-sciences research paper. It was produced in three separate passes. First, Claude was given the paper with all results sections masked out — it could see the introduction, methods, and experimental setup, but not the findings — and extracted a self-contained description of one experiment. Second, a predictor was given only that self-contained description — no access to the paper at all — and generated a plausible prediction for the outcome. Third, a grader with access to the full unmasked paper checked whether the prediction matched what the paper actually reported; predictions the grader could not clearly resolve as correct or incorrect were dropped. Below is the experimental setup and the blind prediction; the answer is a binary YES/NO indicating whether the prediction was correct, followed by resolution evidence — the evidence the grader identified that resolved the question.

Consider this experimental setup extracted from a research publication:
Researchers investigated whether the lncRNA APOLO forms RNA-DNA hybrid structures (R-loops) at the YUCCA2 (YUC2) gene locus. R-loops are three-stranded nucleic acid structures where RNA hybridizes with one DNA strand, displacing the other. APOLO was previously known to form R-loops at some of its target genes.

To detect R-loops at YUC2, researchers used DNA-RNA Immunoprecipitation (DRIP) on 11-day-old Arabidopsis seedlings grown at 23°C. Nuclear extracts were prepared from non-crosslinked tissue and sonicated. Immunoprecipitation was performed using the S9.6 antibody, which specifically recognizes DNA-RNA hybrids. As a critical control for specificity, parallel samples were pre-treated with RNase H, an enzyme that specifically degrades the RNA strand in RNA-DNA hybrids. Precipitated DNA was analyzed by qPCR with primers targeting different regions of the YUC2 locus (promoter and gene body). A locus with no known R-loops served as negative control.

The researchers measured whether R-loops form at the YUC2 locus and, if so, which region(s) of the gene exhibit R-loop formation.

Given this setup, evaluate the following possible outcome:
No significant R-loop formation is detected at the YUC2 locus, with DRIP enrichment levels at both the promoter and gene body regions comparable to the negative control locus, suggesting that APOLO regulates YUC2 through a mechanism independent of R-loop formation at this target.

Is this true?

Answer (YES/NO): NO